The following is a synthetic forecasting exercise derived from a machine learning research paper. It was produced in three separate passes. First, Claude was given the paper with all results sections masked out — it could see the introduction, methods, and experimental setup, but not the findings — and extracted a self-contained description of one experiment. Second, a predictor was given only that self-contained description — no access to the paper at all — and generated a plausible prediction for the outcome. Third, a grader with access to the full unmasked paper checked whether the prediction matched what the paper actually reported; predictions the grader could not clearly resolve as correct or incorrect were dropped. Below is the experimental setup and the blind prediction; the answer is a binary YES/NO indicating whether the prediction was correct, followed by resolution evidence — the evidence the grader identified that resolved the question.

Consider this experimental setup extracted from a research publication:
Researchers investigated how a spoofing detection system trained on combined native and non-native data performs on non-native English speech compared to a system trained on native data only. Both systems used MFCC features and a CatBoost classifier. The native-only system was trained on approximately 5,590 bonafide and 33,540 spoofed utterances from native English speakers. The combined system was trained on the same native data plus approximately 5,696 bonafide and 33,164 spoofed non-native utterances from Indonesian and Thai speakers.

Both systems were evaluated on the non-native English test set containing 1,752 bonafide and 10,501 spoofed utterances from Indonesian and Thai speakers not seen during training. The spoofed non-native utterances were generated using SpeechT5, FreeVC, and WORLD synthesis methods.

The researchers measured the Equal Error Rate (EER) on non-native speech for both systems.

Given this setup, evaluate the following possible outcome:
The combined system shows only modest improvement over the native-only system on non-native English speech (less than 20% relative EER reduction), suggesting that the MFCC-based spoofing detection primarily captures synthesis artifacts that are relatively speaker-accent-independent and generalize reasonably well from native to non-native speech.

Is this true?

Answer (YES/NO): NO